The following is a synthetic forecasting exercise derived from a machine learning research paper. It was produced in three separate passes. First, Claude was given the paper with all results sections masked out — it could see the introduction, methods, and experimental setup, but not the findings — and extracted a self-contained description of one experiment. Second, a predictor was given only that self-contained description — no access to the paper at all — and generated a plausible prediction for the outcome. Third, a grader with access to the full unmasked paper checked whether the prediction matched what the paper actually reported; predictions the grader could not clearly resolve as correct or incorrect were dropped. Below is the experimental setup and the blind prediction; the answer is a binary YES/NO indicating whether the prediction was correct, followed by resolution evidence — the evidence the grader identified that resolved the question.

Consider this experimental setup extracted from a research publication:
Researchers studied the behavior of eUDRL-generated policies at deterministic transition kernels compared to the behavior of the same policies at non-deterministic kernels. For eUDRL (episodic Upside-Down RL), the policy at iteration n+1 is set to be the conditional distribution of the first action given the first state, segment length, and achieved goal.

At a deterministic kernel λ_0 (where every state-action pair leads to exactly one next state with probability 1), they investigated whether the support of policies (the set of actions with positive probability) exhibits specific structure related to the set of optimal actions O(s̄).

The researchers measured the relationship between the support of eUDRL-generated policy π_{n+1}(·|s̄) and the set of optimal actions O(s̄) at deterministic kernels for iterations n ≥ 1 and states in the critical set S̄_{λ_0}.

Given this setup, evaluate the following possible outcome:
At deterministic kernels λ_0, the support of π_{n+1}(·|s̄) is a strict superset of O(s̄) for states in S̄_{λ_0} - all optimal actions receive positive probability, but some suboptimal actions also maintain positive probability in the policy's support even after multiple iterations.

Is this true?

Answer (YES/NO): NO